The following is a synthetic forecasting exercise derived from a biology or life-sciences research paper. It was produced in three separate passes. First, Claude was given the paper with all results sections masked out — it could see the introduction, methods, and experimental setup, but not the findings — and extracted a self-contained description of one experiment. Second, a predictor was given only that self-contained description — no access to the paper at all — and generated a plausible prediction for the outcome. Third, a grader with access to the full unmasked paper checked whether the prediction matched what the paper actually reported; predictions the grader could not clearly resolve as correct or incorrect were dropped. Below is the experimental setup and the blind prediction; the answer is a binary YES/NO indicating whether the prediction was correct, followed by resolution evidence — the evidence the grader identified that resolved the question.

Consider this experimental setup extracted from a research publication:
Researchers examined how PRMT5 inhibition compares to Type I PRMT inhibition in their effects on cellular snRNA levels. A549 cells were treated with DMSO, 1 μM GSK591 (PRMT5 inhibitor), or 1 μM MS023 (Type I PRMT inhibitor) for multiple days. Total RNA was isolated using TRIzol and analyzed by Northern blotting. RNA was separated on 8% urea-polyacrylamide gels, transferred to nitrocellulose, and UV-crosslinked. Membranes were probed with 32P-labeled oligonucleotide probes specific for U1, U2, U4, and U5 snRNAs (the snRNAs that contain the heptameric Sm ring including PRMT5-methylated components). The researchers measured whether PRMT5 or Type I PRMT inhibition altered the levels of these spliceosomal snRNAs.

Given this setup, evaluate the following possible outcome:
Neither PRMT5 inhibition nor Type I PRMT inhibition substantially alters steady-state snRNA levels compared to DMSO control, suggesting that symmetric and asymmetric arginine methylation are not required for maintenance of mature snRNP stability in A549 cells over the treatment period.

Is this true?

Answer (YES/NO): NO